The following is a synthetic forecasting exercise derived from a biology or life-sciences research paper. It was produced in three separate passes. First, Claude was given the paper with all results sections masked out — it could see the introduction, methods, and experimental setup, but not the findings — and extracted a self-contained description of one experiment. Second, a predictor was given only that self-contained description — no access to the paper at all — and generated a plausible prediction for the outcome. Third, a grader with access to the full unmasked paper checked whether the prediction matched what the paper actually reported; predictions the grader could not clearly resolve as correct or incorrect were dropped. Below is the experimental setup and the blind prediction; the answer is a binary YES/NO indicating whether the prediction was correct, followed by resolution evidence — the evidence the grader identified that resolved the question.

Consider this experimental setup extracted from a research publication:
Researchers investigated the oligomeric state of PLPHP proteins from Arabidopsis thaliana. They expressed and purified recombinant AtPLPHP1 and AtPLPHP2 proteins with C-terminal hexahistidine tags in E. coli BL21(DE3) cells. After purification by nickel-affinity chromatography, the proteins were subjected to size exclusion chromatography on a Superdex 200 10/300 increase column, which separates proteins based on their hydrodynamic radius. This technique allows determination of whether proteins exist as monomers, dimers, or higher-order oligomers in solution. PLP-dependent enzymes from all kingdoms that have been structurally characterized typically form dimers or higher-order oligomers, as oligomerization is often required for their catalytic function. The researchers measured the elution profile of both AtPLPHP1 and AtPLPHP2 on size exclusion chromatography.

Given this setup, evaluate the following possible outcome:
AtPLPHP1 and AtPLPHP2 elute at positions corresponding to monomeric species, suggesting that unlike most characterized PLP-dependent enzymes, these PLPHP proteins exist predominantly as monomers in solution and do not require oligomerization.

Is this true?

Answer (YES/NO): YES